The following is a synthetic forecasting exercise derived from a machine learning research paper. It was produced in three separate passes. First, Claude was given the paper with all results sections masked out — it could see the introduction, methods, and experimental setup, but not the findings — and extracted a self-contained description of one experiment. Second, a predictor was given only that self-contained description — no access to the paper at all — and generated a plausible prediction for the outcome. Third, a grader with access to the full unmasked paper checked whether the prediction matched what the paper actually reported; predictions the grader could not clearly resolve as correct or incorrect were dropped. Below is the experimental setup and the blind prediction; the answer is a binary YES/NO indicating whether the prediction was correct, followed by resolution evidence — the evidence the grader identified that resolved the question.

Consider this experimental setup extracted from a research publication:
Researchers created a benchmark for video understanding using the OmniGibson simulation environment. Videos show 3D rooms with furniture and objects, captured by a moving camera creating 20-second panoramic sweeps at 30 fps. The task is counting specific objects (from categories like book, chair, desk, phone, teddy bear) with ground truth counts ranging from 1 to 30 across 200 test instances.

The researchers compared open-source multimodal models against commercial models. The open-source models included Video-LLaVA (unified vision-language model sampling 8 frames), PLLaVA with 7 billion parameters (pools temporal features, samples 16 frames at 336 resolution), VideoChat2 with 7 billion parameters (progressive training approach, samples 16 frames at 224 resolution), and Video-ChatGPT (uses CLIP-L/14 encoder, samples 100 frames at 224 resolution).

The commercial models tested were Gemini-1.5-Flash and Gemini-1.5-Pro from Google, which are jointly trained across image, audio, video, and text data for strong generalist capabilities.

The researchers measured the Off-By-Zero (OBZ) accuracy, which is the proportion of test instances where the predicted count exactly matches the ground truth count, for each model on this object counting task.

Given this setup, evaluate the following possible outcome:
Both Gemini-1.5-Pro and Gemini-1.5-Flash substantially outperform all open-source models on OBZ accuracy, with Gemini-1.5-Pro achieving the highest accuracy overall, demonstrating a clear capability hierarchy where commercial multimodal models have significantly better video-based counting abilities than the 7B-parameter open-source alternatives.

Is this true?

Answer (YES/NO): NO